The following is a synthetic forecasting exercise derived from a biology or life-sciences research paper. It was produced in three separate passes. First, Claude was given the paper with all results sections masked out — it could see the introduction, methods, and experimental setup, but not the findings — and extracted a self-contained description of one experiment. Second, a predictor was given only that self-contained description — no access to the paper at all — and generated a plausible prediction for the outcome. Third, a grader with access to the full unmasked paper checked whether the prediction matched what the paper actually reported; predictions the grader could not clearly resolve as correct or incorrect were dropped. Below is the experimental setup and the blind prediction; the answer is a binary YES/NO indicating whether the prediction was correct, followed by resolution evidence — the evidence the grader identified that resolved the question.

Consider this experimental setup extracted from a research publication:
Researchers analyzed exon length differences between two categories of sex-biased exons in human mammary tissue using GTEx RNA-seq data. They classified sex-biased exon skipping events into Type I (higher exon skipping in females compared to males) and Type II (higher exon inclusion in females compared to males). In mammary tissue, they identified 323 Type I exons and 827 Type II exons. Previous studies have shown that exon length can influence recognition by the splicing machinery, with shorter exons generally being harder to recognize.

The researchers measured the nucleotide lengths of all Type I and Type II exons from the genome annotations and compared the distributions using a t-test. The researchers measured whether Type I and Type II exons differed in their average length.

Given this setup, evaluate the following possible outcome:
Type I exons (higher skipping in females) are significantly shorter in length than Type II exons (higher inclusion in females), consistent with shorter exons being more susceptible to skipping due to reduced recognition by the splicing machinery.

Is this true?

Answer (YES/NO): YES